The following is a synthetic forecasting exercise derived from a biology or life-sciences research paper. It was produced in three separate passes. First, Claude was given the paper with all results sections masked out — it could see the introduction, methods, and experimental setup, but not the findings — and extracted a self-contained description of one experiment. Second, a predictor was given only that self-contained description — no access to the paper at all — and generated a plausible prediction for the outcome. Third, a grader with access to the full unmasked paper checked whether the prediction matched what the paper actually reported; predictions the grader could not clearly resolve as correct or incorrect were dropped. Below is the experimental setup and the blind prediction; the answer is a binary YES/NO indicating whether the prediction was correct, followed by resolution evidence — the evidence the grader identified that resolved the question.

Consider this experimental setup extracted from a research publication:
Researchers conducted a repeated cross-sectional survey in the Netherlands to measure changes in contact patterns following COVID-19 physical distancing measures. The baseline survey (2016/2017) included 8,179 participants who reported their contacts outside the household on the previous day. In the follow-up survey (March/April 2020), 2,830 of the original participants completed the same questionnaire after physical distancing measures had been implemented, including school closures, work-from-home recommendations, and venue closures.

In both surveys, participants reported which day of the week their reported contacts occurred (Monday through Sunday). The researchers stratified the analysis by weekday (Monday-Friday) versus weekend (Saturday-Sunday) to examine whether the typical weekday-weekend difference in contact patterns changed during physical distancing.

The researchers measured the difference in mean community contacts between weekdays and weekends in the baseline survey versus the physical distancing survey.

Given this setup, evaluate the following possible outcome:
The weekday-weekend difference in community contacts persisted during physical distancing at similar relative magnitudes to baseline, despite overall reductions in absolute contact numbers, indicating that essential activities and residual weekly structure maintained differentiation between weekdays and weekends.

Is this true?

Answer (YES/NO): NO